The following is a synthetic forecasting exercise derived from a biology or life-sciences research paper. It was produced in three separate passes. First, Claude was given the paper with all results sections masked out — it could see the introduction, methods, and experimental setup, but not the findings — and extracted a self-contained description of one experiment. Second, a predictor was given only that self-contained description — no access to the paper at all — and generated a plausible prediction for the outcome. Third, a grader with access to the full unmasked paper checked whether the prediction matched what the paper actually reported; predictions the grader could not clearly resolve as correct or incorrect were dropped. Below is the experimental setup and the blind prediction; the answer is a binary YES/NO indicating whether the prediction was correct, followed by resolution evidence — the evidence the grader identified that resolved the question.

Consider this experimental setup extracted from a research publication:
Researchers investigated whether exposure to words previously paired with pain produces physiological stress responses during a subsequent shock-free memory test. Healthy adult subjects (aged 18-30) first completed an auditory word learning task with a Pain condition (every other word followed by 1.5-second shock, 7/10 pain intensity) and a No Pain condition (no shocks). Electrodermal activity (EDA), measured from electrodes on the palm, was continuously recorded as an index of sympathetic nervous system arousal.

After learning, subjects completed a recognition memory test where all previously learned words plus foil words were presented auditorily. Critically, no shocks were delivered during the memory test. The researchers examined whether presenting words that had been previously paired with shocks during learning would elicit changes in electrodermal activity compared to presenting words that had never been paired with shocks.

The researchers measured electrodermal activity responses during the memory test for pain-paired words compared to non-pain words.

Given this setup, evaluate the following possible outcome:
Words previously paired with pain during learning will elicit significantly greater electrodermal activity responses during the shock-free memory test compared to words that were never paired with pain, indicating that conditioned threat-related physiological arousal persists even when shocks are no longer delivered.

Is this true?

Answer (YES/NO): NO